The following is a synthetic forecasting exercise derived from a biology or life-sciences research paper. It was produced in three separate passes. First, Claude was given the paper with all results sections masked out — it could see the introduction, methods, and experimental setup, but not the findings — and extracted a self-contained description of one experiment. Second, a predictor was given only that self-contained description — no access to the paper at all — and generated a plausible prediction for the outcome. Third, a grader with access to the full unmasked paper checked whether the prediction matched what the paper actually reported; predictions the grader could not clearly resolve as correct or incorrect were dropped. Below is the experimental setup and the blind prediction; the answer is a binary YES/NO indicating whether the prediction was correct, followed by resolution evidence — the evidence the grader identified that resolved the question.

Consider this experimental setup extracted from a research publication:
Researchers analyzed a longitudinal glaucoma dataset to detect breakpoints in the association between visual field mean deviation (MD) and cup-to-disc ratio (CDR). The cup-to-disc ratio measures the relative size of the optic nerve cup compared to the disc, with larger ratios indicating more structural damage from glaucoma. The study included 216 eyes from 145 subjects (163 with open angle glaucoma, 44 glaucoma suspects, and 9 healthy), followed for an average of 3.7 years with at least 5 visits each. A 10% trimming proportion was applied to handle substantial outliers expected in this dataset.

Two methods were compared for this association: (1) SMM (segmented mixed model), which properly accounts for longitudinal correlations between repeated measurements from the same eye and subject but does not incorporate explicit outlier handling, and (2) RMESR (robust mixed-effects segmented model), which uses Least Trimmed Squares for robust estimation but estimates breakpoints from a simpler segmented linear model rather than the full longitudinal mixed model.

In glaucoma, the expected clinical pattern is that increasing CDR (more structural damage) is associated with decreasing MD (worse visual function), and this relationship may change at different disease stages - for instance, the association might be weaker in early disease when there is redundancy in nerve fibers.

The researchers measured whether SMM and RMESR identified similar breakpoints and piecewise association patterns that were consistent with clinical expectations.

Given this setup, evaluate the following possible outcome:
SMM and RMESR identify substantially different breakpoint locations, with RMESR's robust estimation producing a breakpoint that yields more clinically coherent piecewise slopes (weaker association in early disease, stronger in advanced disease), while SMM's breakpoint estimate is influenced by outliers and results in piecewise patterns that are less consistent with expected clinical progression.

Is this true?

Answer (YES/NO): NO